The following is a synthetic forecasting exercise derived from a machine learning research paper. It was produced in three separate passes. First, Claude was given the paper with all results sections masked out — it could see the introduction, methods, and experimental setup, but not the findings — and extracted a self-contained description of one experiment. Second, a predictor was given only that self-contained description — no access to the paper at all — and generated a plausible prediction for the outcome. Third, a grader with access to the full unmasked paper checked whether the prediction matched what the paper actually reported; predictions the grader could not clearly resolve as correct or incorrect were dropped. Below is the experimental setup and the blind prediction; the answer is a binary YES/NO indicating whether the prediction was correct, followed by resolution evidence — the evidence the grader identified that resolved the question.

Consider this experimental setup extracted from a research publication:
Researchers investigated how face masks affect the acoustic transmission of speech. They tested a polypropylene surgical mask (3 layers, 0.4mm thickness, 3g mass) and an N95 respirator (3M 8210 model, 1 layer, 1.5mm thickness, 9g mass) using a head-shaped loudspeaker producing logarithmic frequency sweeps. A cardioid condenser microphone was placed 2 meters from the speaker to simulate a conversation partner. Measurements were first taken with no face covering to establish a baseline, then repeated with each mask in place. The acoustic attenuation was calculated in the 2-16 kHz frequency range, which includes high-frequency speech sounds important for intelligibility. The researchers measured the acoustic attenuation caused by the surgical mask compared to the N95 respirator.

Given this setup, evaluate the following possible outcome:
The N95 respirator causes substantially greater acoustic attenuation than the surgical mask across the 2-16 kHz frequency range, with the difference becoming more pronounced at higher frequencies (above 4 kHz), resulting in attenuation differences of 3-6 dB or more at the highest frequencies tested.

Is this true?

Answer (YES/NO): NO